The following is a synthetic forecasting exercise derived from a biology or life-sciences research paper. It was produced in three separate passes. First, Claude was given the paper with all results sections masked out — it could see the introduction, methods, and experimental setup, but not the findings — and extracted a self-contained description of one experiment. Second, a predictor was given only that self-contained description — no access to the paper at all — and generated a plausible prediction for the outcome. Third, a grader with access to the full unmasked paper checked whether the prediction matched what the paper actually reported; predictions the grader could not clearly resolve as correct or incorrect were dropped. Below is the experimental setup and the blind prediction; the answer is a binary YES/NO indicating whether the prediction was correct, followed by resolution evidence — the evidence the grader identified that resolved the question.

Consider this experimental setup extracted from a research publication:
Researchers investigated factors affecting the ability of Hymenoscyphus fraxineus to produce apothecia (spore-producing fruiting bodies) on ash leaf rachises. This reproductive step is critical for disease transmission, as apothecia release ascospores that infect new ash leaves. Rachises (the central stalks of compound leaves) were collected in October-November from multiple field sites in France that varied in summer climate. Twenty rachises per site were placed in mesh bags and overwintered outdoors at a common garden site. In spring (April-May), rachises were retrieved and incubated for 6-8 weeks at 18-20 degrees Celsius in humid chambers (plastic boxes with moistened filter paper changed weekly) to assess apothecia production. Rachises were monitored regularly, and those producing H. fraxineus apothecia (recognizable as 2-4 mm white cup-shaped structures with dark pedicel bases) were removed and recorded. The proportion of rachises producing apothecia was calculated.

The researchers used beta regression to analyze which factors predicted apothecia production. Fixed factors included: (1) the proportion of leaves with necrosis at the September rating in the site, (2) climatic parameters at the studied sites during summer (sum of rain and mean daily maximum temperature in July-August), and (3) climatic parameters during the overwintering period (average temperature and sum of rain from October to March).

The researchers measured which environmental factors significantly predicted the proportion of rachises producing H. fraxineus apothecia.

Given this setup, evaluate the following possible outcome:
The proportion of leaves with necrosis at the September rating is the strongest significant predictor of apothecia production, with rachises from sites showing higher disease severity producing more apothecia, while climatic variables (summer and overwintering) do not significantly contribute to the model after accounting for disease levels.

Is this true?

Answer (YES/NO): NO